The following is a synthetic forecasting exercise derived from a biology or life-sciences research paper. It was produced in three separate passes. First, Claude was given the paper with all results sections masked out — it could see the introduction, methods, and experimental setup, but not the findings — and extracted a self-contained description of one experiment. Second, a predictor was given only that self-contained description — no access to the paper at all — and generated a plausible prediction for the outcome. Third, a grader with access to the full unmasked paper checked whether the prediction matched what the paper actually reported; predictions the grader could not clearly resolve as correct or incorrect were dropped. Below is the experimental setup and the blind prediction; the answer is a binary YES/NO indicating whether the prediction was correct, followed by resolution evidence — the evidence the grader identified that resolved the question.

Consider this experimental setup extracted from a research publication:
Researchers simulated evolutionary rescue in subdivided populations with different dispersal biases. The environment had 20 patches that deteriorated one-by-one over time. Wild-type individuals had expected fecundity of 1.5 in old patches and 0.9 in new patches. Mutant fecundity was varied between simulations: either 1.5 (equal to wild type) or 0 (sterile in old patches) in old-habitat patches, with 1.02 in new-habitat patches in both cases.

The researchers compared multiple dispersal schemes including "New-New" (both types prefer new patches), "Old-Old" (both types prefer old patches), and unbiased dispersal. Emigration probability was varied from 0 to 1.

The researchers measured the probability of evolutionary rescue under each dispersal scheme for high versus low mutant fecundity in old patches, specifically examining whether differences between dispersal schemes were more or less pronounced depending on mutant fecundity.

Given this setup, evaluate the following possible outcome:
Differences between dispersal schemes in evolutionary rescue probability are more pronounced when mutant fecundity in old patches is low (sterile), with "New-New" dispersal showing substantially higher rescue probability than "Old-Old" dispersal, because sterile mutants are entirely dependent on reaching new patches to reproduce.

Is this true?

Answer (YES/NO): YES